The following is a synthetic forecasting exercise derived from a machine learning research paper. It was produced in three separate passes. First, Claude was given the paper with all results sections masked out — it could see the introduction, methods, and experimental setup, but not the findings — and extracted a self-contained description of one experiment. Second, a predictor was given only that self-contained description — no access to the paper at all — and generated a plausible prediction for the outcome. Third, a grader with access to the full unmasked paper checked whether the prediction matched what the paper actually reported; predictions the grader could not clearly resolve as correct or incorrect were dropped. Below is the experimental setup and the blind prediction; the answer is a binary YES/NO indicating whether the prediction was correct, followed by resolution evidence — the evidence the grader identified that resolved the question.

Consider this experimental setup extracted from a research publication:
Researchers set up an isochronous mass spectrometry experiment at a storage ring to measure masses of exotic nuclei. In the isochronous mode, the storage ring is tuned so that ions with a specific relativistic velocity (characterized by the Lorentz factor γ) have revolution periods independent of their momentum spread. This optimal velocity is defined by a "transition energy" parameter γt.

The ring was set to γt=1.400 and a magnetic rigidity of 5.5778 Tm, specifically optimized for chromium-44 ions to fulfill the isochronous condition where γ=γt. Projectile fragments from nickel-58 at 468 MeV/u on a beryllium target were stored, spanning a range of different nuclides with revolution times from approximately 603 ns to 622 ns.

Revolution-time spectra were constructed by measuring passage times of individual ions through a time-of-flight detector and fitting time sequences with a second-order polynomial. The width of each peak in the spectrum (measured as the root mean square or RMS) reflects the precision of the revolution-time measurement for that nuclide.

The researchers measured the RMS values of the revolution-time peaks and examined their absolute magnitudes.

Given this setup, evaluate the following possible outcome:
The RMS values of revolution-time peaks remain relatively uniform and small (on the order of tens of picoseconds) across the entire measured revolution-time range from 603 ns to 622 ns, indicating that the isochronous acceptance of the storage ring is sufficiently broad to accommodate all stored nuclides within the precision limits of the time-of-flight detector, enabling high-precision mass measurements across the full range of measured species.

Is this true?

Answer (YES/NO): NO